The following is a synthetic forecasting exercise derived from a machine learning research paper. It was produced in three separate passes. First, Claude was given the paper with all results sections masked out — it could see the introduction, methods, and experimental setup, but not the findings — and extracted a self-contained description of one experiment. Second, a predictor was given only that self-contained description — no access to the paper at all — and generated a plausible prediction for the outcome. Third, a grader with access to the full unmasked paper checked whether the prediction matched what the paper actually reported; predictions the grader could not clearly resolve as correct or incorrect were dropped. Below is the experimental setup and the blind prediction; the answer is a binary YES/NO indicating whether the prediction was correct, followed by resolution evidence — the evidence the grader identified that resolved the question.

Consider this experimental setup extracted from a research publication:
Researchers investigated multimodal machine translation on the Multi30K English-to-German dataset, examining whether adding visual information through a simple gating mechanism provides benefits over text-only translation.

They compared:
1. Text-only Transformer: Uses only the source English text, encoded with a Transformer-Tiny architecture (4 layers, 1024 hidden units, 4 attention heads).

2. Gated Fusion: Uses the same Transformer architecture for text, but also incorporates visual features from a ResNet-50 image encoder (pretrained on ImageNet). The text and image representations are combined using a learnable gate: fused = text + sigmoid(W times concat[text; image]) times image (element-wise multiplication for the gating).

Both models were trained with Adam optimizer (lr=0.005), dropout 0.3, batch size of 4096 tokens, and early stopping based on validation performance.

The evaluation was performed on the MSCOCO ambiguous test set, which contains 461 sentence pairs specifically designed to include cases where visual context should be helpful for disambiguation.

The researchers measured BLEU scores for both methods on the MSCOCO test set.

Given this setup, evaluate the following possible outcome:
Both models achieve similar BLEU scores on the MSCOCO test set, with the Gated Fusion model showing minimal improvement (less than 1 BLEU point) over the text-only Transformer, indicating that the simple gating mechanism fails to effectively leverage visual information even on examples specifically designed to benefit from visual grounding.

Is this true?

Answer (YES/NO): NO